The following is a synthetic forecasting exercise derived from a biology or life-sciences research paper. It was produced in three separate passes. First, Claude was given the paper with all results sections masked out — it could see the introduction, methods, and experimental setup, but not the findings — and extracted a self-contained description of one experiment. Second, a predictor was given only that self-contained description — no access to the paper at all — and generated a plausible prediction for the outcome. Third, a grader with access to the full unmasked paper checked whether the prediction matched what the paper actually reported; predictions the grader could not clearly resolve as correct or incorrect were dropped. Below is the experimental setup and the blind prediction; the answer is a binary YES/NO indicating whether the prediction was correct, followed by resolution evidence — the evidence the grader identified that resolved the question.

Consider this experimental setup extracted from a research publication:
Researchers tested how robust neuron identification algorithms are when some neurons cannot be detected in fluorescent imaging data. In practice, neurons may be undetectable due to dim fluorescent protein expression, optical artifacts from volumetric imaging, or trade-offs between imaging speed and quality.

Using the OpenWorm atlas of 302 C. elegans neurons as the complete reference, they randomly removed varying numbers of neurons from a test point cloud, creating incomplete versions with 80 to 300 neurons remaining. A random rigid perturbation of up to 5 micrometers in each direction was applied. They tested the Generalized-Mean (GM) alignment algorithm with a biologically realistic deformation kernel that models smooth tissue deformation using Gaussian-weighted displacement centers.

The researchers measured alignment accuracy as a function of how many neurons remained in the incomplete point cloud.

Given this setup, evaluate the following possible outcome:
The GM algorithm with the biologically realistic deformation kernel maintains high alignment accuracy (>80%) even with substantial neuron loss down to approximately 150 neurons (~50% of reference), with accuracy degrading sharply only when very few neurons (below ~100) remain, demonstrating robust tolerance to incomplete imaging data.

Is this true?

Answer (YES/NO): NO